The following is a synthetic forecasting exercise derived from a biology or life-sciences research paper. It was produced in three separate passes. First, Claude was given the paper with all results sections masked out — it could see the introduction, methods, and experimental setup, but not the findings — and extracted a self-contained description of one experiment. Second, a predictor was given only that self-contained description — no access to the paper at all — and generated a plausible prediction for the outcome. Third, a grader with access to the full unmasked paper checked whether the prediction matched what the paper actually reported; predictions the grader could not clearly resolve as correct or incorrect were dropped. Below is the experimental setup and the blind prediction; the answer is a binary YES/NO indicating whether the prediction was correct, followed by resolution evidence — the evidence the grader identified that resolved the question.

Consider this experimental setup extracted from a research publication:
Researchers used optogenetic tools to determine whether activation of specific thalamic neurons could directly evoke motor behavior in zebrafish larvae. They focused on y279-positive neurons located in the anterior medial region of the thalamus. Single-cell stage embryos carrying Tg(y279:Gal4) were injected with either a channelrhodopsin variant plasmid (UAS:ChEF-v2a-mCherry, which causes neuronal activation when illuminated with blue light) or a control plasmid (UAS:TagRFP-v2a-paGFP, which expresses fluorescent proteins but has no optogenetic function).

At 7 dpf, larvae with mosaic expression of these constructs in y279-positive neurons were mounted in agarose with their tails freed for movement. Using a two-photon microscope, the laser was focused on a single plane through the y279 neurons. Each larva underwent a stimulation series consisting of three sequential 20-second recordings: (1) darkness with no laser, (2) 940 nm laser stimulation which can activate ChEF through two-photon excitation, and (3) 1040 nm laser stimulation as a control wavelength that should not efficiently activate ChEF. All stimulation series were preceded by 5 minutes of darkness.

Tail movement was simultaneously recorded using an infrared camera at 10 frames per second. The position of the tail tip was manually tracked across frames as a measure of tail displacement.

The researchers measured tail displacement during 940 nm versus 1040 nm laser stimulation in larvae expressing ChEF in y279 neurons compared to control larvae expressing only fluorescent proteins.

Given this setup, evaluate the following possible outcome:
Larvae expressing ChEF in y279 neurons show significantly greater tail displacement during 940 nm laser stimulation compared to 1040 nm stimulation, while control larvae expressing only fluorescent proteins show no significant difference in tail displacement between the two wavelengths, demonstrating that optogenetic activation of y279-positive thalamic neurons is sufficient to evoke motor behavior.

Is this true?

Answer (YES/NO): YES